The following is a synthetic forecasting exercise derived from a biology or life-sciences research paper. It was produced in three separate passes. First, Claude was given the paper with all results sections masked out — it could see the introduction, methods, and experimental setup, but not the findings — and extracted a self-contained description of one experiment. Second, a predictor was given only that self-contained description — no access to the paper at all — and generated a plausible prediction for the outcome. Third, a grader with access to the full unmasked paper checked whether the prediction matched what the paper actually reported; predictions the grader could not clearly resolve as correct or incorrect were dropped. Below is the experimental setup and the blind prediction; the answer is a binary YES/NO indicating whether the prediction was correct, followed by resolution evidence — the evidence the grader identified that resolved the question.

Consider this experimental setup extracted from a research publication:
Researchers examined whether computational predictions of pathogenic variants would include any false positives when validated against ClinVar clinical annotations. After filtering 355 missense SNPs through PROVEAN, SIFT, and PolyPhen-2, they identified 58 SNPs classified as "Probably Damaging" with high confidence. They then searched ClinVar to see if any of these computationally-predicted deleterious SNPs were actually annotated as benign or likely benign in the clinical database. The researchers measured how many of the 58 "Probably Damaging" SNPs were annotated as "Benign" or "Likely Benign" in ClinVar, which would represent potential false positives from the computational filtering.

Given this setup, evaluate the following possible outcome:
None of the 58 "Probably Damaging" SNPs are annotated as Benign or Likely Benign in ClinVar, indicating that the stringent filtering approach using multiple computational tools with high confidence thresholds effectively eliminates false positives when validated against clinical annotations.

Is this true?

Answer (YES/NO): NO